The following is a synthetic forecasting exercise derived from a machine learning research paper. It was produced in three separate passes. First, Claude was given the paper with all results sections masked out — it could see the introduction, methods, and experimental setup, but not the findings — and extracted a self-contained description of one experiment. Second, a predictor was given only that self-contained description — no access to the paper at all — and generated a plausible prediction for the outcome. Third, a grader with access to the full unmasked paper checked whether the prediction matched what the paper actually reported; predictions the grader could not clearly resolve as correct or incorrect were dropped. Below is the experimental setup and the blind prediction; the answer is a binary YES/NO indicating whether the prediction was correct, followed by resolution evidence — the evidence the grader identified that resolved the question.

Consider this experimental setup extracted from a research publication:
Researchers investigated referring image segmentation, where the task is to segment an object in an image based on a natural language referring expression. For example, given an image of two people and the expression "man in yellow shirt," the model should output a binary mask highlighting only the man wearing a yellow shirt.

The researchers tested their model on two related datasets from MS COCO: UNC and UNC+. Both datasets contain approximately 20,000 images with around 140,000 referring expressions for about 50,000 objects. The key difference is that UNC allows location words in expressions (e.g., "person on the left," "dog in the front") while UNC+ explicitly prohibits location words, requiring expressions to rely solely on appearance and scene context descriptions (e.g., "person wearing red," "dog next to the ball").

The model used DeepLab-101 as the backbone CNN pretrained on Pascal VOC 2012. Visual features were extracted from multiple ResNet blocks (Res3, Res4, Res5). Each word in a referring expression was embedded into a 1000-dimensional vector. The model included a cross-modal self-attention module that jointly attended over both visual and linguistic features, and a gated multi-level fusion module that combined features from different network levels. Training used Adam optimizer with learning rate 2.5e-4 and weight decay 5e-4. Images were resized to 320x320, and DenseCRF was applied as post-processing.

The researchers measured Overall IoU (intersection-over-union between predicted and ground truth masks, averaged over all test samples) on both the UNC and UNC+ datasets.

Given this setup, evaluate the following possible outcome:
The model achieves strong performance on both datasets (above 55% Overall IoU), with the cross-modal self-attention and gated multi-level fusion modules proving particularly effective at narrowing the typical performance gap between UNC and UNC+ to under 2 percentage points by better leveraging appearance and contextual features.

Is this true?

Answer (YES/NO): NO